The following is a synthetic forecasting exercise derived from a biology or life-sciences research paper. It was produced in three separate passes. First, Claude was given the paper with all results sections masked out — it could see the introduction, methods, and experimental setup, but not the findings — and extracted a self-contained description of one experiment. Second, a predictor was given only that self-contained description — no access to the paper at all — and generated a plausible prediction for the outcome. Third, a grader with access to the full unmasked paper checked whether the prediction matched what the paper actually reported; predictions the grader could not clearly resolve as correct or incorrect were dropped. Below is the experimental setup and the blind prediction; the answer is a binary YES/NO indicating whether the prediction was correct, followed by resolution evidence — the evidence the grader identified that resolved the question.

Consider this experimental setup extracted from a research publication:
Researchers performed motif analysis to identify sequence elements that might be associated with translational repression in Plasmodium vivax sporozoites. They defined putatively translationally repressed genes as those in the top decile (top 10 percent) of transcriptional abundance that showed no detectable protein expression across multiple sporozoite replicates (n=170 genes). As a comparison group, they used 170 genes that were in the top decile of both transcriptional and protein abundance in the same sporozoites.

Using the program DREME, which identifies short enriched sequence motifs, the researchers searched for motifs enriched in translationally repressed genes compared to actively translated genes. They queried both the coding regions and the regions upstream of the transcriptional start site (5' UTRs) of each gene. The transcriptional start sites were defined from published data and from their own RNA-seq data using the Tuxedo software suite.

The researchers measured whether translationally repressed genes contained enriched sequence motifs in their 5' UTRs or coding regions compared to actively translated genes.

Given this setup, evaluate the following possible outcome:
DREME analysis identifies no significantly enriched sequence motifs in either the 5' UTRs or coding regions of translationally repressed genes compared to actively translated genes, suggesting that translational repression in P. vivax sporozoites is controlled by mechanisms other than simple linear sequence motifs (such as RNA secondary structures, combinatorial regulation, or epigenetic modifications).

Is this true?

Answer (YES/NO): NO